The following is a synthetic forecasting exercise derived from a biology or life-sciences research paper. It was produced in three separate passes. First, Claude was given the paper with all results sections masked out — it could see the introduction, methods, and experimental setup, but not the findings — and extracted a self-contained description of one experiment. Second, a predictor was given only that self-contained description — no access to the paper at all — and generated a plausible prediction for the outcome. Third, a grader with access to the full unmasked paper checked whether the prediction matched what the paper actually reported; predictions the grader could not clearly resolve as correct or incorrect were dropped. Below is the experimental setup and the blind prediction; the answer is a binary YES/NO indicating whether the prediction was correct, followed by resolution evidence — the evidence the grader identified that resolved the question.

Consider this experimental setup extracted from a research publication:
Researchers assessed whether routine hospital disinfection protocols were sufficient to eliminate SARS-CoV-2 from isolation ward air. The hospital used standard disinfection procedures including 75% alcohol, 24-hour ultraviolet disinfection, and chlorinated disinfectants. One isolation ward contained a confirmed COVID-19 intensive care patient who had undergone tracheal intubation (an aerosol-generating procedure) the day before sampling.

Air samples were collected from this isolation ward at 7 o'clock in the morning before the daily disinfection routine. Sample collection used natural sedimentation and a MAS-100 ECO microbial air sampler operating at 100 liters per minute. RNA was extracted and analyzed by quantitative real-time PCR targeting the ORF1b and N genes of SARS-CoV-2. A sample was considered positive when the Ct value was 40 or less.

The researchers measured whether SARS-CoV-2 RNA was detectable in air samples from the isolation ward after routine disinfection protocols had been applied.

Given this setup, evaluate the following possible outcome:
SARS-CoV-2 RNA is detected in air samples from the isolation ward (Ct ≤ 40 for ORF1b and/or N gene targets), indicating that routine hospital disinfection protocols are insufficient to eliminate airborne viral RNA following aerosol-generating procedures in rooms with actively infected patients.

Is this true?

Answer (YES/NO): YES